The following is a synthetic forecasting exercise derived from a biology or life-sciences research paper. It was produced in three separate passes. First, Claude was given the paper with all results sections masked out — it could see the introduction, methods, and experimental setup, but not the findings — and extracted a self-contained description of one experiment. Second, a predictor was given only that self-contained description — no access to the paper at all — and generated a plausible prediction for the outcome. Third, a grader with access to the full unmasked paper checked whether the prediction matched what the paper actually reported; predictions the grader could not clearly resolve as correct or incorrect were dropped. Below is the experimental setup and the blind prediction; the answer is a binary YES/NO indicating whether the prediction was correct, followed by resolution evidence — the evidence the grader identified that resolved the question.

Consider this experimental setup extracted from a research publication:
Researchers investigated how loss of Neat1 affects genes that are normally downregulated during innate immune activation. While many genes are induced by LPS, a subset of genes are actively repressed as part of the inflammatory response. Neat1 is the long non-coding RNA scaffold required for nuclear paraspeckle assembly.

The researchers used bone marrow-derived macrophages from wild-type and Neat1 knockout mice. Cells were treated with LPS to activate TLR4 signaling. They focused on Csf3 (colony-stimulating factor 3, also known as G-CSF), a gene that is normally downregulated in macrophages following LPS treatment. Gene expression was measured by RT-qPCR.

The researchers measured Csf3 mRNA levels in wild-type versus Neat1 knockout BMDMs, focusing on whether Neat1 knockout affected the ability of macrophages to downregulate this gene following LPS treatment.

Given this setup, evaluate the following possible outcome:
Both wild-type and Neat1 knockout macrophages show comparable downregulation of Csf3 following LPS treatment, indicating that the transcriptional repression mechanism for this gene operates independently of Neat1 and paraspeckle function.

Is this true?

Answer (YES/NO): NO